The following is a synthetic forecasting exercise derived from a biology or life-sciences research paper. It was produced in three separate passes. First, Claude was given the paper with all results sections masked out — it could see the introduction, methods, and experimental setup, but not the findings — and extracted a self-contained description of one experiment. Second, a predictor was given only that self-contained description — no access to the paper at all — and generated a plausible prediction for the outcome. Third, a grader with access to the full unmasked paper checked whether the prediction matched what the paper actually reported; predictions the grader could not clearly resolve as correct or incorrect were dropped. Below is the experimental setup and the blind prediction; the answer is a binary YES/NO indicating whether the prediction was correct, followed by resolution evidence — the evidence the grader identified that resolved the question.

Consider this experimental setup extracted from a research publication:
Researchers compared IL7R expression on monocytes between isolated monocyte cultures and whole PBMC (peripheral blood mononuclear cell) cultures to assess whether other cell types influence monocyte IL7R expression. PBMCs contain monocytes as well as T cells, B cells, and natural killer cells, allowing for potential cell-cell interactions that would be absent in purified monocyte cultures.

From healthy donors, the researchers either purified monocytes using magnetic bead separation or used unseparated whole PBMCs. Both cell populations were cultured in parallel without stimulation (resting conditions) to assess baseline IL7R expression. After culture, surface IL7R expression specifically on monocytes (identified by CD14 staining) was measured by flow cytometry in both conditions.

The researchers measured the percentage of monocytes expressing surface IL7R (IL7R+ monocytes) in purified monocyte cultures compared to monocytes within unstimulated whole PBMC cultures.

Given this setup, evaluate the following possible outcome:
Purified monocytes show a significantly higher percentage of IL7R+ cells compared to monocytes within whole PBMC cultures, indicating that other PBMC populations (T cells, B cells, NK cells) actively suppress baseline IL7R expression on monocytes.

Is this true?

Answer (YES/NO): NO